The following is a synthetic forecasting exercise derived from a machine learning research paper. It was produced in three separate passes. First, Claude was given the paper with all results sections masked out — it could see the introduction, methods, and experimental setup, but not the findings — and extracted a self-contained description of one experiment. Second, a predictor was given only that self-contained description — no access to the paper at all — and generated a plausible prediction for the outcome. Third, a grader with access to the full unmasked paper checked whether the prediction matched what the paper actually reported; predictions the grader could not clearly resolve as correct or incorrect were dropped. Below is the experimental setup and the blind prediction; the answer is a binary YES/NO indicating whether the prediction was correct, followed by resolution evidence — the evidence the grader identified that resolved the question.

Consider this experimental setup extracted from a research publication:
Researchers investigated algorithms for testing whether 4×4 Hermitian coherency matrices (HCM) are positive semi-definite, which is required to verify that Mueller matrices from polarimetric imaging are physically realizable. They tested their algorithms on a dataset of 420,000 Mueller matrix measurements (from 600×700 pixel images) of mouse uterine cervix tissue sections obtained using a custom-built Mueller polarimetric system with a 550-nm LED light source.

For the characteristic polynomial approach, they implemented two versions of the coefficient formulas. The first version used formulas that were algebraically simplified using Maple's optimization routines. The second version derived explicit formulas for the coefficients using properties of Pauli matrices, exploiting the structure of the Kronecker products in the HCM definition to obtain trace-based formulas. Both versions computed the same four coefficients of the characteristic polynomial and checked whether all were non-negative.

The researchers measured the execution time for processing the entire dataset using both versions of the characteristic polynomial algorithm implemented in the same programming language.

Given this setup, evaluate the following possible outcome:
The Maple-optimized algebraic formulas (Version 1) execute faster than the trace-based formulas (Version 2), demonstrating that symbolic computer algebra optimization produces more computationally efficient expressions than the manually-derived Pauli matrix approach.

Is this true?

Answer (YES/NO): NO